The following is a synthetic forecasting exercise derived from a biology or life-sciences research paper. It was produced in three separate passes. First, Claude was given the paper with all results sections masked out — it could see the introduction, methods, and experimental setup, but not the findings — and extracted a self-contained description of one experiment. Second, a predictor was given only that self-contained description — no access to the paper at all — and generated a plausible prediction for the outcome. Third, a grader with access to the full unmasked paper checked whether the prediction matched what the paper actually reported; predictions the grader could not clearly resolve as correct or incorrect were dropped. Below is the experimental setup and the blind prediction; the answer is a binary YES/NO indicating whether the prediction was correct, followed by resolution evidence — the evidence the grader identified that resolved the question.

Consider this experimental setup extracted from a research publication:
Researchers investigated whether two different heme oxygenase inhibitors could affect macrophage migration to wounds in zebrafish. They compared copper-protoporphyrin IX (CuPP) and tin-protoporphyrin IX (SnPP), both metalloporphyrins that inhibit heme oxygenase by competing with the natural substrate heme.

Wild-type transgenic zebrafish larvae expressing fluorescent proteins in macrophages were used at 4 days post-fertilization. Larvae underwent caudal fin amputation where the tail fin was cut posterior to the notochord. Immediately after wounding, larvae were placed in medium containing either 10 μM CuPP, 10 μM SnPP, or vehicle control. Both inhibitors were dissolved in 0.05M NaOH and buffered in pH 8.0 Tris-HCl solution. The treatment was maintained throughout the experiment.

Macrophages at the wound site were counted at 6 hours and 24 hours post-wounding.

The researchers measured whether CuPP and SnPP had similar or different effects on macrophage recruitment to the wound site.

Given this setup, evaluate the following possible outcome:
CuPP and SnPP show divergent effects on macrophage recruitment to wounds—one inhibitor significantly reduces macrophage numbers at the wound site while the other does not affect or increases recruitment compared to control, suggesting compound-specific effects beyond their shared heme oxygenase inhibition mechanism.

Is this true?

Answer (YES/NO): YES